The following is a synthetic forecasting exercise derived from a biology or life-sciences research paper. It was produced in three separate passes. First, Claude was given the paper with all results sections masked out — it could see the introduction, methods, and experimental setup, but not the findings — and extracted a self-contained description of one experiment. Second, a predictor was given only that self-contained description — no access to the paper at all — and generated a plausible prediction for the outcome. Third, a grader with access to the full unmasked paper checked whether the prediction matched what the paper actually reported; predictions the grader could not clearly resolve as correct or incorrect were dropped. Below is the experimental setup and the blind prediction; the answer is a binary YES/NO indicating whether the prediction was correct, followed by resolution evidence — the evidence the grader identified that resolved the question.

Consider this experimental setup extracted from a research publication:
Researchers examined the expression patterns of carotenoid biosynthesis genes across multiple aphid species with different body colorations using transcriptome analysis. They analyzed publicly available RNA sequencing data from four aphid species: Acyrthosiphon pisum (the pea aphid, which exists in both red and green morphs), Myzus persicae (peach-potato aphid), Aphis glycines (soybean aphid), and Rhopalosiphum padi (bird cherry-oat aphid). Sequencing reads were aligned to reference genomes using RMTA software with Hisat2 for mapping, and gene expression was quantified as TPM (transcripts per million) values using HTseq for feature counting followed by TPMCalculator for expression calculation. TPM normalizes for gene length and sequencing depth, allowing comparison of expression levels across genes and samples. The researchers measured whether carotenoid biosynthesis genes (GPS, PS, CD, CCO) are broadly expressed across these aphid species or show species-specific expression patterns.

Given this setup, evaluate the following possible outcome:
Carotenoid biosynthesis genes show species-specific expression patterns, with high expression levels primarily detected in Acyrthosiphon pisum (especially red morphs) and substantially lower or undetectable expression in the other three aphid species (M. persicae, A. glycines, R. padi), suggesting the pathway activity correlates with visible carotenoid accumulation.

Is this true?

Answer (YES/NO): NO